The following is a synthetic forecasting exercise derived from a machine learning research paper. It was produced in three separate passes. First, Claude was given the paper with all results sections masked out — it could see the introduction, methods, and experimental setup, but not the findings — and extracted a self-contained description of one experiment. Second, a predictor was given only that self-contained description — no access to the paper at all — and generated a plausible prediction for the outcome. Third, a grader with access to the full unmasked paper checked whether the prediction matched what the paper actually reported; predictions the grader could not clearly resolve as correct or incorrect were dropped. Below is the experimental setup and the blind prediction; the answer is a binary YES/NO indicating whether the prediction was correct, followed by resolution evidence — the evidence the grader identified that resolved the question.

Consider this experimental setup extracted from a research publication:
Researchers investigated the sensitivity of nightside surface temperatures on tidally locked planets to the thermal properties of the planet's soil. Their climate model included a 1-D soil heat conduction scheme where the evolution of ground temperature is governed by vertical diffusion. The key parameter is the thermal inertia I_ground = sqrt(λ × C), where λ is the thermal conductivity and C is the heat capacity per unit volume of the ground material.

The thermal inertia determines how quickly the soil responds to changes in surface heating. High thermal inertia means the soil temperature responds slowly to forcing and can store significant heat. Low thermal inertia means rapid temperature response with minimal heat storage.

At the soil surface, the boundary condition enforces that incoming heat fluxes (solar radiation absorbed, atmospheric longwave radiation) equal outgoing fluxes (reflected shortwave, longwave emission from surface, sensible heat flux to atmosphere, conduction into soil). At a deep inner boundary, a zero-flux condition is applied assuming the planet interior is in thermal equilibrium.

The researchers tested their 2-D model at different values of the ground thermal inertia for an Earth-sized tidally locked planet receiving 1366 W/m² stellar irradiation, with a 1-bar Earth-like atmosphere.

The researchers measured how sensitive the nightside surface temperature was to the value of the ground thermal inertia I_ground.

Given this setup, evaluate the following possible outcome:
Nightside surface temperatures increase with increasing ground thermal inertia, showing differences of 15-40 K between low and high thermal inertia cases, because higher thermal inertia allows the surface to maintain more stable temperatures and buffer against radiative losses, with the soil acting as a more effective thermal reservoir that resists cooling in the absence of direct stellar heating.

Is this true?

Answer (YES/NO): NO